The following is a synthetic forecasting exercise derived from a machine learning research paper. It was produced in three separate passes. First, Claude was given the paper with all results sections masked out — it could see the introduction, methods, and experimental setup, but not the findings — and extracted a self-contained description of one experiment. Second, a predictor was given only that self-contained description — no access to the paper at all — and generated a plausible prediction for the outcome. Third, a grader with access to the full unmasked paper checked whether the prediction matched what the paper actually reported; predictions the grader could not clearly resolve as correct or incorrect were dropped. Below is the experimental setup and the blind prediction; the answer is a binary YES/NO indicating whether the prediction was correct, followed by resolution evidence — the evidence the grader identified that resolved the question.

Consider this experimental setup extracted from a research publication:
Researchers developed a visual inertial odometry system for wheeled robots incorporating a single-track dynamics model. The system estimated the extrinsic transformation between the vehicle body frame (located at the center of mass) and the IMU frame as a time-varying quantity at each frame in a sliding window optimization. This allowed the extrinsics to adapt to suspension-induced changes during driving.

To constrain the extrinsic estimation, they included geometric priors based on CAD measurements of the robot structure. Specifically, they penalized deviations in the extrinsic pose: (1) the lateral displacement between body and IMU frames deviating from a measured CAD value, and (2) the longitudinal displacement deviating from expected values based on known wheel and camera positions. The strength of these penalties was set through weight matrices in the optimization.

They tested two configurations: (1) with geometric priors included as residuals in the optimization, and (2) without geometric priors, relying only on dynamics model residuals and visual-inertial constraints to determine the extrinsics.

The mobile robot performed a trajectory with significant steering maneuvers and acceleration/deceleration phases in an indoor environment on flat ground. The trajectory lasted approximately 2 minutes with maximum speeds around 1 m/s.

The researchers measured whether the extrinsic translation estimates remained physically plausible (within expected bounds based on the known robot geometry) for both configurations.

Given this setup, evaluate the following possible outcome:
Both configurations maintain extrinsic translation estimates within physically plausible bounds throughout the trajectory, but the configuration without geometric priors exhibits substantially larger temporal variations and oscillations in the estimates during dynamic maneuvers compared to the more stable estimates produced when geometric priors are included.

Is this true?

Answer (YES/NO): NO